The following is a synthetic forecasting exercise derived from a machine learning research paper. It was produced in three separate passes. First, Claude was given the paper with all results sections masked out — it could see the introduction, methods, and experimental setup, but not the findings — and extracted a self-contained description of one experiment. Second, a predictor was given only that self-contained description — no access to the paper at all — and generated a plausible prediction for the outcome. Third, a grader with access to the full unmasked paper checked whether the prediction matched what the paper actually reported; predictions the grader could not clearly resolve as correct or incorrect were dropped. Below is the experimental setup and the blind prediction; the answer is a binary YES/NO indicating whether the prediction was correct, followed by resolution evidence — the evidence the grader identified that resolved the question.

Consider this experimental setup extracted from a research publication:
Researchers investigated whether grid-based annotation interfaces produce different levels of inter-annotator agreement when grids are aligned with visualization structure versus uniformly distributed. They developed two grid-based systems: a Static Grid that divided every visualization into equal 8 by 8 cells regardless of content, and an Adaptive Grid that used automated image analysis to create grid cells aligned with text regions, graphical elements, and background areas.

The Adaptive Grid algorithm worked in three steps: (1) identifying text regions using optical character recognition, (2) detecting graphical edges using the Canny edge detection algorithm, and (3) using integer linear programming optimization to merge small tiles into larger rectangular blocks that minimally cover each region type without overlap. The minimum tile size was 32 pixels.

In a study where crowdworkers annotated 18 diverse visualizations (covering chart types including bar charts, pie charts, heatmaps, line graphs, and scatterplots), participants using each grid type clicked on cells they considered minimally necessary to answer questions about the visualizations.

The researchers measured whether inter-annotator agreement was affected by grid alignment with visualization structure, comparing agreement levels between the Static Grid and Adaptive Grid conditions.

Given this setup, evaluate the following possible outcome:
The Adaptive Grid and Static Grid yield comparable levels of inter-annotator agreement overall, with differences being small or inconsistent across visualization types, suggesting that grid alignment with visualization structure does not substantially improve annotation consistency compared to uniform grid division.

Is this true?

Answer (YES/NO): NO